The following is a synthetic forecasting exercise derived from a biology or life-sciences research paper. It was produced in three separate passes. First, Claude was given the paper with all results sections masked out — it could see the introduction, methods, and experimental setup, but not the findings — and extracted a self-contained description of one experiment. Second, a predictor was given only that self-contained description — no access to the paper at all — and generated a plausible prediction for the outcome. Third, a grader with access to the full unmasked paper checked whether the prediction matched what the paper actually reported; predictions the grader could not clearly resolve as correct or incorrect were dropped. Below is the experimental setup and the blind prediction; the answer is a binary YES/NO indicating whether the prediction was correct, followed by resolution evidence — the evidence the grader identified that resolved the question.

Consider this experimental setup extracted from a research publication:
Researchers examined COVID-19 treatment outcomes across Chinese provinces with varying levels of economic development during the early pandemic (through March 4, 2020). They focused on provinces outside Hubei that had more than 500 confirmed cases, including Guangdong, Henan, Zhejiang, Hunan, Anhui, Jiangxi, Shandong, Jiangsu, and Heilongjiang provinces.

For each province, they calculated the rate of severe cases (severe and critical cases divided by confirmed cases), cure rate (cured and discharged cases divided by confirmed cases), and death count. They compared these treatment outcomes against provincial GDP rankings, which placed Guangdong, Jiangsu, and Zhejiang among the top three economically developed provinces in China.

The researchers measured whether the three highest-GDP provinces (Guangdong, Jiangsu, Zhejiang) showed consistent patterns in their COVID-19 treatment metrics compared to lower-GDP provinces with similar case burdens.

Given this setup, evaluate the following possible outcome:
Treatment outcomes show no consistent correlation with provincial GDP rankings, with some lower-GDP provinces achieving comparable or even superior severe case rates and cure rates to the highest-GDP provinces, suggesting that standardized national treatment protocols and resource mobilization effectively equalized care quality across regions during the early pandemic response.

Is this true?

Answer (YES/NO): NO